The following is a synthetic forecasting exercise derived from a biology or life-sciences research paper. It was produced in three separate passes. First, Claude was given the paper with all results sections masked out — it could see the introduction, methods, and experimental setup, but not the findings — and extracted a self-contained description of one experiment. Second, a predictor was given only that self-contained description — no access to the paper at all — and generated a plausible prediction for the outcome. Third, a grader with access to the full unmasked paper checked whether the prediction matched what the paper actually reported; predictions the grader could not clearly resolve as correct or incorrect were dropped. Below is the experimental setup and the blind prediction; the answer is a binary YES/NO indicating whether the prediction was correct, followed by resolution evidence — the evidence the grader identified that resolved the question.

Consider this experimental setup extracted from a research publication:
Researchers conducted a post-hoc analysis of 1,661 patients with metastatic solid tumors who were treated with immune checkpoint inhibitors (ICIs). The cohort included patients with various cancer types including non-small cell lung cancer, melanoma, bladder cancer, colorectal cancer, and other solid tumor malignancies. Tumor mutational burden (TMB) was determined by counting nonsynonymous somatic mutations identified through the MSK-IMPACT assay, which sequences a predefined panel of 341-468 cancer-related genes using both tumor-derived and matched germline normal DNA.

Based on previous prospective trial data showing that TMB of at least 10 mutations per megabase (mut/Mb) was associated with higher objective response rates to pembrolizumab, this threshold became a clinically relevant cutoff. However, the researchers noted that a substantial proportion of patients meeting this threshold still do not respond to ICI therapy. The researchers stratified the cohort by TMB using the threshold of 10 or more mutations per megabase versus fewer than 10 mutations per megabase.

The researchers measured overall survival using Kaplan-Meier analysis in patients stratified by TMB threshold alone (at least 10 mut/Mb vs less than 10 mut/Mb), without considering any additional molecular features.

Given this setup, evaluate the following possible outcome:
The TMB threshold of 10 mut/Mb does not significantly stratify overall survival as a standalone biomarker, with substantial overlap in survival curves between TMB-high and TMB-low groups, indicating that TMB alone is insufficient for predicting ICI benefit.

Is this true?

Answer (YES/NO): NO